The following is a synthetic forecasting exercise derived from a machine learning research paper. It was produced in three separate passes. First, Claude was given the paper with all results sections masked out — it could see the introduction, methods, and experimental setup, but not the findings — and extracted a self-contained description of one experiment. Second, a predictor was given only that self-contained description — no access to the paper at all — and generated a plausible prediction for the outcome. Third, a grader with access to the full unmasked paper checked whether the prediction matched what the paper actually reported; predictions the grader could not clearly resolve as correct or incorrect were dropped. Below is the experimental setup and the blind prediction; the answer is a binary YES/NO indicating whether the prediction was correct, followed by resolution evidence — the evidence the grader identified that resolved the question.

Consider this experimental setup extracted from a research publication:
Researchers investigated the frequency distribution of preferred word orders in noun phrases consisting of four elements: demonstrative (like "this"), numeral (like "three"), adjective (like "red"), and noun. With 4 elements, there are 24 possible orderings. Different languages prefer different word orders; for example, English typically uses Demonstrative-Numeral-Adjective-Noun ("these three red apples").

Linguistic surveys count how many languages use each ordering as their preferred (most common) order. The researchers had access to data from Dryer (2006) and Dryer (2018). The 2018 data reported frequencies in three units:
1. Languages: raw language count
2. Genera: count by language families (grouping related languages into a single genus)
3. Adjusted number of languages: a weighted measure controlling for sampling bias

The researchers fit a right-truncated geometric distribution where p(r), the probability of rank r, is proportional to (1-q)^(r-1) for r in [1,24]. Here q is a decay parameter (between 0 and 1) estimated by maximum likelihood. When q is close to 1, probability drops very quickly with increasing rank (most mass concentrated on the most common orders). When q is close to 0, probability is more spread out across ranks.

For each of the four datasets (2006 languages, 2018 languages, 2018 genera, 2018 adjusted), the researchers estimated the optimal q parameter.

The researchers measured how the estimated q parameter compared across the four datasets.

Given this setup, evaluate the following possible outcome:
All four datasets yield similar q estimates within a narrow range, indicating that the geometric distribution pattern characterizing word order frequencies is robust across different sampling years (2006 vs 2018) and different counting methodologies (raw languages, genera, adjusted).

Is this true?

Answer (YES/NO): NO